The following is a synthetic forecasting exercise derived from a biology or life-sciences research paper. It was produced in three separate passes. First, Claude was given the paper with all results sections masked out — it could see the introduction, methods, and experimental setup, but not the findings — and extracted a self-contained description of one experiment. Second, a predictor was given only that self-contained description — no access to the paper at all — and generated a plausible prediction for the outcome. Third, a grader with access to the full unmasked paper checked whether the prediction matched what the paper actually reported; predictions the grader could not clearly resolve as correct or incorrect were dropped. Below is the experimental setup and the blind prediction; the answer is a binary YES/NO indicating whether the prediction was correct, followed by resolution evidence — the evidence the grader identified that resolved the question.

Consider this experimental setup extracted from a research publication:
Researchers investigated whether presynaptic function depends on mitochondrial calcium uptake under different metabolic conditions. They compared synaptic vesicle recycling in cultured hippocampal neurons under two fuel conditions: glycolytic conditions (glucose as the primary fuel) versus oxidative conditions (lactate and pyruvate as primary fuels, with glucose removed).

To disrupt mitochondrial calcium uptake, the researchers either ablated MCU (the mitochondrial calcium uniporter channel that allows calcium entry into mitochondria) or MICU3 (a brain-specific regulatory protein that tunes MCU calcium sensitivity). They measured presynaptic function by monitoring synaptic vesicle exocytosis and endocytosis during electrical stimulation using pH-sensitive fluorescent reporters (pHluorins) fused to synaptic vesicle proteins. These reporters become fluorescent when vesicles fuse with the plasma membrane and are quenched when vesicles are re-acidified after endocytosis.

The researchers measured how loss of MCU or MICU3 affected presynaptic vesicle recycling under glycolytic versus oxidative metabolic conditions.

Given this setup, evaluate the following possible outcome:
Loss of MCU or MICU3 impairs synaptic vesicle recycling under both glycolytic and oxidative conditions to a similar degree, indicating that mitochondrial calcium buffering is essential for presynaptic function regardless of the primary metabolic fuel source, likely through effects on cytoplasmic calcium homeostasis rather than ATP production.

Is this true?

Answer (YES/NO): NO